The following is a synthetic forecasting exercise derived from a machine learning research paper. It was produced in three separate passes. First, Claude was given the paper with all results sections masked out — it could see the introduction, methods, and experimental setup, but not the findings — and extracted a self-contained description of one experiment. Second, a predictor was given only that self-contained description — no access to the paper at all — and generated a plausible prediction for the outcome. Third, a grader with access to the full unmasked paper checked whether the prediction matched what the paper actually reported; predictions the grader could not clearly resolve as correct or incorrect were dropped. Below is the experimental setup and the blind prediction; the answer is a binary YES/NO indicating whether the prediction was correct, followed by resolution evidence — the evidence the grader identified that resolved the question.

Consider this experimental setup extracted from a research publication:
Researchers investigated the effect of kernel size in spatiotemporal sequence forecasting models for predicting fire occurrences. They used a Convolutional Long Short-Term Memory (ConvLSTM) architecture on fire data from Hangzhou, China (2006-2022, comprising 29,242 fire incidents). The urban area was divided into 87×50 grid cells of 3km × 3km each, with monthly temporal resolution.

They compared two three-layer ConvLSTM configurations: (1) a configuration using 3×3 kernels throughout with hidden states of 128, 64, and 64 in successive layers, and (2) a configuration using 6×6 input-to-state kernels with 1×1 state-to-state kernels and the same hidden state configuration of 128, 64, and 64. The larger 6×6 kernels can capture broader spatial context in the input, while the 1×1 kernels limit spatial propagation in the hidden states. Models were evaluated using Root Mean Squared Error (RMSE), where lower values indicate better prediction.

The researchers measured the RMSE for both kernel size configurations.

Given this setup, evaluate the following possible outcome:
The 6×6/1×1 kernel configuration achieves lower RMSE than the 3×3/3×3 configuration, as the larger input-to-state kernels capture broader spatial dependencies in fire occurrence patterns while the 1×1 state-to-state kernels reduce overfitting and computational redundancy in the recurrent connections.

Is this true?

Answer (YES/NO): NO